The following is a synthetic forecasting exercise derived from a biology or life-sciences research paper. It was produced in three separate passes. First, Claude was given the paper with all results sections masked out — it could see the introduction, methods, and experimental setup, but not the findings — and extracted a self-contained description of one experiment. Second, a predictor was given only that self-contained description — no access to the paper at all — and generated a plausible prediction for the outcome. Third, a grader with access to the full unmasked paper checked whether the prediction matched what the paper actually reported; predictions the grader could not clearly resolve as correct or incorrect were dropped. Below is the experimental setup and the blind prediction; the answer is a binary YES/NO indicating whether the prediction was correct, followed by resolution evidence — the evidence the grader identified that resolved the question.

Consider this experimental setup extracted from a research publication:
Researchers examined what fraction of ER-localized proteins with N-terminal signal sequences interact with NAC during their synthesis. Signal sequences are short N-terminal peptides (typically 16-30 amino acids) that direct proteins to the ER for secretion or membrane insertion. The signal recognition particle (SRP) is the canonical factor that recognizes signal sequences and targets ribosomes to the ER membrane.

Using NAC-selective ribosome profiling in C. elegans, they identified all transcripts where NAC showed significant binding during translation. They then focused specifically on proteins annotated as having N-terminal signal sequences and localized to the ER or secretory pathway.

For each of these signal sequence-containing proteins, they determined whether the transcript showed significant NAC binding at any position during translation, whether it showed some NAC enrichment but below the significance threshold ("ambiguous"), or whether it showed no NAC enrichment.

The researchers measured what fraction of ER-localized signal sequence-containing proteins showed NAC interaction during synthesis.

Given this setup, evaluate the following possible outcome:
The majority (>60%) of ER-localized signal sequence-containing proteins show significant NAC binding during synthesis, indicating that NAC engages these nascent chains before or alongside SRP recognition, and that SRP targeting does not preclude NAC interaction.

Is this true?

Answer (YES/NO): NO